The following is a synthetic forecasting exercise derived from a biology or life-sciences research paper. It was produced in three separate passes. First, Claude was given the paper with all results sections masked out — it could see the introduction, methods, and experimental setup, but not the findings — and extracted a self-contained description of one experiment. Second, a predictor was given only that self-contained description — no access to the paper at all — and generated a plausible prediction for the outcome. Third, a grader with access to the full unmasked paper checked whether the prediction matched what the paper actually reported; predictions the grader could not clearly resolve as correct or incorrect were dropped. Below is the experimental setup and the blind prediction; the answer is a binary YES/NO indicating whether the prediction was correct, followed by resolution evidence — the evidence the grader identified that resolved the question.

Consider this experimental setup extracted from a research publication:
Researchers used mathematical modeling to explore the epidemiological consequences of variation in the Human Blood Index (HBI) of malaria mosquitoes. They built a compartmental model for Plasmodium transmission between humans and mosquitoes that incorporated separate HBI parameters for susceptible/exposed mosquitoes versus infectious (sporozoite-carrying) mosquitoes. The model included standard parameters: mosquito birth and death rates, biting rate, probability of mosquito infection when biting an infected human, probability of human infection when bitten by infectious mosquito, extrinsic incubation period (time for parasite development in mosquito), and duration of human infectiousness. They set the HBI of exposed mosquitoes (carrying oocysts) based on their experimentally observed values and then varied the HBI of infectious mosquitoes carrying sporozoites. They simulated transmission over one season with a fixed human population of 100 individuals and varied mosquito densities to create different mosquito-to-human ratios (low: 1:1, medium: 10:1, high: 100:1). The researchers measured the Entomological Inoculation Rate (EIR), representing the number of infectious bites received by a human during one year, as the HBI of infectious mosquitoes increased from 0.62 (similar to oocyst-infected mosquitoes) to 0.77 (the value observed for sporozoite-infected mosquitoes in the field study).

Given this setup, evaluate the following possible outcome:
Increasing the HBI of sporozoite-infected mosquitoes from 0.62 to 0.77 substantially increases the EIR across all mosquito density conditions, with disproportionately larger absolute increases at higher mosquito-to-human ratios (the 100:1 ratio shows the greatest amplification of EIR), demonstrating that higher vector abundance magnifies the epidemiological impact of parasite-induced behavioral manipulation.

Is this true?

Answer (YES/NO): NO